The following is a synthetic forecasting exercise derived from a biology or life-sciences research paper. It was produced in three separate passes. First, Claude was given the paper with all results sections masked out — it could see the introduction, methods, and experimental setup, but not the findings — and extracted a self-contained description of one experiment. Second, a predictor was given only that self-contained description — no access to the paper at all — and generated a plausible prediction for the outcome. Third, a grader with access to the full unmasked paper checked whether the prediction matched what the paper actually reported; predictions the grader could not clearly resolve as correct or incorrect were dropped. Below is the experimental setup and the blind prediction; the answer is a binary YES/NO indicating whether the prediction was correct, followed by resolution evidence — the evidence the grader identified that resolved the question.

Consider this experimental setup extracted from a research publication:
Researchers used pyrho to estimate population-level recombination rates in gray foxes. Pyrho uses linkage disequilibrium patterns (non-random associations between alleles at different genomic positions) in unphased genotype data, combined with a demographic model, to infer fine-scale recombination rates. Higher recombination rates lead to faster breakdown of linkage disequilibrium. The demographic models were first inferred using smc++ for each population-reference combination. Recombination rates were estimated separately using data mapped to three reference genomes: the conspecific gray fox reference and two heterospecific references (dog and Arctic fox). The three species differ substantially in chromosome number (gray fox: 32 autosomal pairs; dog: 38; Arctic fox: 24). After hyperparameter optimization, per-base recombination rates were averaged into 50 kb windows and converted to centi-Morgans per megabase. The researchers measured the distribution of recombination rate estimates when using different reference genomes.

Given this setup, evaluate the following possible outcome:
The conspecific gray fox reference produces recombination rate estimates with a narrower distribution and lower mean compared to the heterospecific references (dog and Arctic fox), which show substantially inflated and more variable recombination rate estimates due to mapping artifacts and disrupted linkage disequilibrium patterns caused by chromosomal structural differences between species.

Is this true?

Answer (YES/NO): NO